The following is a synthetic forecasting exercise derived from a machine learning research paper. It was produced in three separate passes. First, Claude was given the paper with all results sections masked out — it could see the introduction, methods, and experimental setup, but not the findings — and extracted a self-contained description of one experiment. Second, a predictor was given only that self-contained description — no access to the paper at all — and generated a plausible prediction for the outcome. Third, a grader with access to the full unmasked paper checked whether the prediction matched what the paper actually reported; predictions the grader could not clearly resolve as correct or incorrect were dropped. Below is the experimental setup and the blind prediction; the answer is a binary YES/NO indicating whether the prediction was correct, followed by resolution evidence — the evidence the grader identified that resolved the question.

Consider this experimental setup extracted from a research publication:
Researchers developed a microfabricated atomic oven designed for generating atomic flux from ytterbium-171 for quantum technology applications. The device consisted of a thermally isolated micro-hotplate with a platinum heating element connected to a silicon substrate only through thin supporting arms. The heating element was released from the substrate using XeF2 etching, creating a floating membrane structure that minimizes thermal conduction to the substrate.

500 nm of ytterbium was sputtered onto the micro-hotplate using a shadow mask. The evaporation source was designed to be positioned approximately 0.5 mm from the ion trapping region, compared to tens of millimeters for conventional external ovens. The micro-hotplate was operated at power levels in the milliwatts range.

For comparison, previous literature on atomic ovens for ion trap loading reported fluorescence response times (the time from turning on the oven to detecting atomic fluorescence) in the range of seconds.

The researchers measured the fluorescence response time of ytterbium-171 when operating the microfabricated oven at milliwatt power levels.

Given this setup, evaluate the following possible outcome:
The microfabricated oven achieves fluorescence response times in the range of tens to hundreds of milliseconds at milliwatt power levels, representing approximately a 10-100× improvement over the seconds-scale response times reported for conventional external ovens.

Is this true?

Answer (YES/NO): YES